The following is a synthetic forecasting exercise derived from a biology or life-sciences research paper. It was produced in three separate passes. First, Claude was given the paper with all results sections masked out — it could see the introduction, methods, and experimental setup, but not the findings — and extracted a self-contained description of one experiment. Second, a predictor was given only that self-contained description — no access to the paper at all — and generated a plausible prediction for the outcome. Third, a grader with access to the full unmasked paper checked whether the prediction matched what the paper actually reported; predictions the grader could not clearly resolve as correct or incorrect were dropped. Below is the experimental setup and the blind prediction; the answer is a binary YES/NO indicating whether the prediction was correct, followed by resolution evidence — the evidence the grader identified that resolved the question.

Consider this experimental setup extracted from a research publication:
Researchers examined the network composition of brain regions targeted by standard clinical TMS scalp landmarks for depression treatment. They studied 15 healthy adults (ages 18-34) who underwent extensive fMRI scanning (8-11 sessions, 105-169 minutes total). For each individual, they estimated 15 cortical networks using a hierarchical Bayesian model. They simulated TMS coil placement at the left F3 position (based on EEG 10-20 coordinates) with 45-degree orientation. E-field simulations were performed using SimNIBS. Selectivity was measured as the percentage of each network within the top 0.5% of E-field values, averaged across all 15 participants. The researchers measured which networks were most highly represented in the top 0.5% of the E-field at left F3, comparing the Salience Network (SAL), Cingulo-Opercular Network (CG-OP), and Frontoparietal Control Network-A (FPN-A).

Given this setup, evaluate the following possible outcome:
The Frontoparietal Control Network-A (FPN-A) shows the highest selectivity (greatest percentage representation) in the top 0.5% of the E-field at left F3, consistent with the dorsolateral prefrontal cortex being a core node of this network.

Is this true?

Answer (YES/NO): NO